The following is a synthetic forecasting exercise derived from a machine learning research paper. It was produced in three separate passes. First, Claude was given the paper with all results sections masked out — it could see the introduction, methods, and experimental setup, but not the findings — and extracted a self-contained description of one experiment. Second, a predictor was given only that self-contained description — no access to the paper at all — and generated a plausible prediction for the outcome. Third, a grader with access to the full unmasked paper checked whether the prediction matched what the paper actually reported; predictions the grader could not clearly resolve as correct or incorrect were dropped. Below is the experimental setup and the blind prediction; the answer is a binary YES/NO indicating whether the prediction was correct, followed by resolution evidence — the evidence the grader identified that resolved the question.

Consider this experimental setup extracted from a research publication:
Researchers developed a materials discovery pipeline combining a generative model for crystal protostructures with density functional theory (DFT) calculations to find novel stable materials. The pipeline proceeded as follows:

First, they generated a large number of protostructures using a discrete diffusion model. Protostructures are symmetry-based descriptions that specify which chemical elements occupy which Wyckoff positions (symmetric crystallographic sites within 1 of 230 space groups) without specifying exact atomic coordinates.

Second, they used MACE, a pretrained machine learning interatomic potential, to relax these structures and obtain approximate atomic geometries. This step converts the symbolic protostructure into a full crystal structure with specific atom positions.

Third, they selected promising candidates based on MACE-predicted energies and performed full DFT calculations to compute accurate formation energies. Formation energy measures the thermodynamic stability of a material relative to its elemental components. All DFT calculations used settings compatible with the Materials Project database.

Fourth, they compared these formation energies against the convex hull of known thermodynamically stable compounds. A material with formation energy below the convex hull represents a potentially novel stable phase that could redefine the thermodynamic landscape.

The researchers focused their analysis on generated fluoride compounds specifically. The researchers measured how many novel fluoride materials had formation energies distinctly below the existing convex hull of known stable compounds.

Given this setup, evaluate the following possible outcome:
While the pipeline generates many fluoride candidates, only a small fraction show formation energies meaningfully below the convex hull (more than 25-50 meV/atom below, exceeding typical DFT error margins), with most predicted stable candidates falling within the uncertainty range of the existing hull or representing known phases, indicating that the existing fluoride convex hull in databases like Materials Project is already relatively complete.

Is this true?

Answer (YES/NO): NO